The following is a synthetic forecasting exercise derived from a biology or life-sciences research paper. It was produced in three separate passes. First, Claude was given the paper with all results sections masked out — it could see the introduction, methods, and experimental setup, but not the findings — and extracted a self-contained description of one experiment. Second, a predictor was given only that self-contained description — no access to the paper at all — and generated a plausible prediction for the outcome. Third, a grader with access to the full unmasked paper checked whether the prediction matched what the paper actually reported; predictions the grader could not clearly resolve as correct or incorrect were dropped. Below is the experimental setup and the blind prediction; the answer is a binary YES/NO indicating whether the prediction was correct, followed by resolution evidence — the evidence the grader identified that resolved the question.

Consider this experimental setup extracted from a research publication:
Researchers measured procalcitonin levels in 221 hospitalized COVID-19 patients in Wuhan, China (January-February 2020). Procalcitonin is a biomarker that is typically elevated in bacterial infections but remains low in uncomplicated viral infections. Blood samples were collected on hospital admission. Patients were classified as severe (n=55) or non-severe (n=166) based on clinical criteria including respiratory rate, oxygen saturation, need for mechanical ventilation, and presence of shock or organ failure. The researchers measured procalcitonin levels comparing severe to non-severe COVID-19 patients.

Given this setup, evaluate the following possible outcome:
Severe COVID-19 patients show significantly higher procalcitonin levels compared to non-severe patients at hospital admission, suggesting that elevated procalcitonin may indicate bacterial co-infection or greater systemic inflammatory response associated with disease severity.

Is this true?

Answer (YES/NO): YES